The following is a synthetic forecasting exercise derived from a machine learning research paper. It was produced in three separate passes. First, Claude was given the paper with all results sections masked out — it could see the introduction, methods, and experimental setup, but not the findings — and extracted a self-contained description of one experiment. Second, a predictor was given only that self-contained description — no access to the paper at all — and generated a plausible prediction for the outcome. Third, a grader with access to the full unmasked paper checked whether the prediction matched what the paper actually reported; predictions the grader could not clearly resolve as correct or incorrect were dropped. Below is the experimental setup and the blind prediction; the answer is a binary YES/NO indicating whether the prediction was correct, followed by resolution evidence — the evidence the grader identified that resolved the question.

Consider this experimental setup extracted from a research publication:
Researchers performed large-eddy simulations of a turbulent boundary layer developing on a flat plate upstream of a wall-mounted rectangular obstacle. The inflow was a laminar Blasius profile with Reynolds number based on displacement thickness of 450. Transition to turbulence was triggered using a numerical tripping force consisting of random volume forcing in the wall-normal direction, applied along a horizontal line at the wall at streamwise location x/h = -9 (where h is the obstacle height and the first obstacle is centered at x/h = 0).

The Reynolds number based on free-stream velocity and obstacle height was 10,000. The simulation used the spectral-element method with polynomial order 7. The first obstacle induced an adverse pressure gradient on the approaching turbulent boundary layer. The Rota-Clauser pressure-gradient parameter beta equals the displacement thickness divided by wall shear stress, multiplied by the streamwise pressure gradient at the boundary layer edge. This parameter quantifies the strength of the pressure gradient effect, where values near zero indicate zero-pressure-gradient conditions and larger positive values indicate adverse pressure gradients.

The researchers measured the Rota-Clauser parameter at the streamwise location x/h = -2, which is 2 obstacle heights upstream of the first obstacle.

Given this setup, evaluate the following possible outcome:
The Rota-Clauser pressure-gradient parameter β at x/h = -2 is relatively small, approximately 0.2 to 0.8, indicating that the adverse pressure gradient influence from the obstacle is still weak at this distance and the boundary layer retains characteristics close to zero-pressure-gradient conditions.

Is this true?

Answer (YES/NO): NO